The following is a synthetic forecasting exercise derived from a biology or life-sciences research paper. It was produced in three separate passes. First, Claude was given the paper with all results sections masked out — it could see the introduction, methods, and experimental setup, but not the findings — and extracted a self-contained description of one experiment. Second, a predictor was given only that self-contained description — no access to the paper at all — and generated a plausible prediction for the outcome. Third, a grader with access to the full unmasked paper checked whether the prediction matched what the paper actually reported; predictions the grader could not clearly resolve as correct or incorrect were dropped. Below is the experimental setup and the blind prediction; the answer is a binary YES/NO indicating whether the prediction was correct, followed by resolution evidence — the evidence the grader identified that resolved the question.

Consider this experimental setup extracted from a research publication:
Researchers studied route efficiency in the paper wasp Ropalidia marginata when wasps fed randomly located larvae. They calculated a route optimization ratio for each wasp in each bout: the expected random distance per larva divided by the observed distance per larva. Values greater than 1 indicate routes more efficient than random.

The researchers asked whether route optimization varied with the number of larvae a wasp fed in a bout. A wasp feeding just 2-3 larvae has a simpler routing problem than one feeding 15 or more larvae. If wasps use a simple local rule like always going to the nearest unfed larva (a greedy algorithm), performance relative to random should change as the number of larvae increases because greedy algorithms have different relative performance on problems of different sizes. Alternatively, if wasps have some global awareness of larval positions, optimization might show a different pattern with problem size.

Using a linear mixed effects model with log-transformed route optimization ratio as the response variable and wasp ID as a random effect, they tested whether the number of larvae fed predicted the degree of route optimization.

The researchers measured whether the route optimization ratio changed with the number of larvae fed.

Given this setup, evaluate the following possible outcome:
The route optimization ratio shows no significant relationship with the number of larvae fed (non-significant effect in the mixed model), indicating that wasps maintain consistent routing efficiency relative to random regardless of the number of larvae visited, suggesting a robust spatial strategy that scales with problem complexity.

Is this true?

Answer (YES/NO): NO